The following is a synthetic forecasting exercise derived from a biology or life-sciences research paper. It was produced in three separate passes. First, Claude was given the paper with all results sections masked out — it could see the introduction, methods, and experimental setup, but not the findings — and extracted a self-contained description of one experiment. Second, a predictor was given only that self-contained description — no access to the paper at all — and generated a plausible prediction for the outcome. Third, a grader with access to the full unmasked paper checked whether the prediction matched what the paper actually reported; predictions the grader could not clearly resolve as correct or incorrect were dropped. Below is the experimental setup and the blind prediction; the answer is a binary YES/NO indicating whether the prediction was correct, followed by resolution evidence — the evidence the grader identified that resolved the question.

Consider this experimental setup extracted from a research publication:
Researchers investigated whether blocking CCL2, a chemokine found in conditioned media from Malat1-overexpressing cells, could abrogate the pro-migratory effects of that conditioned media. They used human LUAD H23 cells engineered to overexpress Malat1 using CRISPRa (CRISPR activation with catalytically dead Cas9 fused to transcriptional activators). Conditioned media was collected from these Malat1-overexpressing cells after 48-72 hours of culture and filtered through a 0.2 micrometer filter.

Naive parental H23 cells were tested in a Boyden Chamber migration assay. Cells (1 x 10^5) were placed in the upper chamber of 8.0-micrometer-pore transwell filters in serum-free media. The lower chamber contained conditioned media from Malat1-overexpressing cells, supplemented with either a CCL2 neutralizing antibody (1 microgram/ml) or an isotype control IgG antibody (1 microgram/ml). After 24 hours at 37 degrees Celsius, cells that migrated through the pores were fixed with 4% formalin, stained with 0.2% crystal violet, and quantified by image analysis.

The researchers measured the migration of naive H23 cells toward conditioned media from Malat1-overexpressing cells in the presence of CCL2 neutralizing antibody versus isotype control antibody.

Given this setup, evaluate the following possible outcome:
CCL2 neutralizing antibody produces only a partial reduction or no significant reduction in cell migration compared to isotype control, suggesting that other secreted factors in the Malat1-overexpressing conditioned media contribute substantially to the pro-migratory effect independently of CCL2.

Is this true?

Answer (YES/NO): NO